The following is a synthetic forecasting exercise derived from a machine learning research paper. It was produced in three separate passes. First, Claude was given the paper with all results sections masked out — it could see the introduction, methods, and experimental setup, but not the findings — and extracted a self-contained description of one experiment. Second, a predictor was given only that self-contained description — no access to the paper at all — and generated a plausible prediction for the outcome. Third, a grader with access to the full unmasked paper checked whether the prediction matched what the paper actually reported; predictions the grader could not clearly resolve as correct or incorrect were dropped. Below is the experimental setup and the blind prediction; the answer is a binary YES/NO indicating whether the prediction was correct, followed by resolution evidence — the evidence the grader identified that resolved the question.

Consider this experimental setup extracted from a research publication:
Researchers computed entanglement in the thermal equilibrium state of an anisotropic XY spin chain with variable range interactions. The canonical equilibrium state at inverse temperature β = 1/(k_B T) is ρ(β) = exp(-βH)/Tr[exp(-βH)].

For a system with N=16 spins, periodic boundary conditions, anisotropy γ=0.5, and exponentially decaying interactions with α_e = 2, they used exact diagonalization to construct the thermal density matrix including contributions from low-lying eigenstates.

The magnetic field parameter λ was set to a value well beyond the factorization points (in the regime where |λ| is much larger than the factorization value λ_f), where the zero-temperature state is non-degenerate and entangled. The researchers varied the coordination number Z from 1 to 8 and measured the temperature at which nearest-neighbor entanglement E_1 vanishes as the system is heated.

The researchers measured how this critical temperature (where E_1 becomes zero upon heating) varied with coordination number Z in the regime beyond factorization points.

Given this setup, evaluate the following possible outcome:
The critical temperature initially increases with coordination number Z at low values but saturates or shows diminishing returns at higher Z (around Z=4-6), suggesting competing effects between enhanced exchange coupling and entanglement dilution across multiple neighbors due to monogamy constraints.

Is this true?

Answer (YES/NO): NO